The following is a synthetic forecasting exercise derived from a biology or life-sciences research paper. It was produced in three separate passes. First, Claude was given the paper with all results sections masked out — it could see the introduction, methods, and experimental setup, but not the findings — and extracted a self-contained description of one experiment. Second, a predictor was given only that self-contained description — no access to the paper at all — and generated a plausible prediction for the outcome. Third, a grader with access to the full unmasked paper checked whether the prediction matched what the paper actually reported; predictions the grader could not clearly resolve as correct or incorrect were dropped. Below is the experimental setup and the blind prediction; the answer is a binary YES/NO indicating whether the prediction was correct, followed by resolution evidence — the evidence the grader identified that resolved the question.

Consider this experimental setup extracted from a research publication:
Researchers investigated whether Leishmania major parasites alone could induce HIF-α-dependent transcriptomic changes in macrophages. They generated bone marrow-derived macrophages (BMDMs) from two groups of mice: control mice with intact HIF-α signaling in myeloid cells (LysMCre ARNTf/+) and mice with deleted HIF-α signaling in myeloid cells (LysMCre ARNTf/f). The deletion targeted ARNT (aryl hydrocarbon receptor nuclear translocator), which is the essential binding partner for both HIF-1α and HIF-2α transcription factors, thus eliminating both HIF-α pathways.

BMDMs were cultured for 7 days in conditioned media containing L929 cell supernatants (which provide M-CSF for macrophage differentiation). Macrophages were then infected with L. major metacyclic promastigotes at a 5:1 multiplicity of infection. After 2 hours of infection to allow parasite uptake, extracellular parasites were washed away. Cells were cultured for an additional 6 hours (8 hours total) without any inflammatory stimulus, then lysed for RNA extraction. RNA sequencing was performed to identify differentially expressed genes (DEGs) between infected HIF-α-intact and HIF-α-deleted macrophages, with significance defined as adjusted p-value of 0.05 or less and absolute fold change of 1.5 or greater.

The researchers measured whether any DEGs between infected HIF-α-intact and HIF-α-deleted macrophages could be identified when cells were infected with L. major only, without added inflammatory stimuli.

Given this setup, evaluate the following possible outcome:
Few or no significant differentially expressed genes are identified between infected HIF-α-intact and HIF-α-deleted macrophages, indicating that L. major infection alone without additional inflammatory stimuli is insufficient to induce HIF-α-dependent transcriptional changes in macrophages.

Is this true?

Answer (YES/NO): NO